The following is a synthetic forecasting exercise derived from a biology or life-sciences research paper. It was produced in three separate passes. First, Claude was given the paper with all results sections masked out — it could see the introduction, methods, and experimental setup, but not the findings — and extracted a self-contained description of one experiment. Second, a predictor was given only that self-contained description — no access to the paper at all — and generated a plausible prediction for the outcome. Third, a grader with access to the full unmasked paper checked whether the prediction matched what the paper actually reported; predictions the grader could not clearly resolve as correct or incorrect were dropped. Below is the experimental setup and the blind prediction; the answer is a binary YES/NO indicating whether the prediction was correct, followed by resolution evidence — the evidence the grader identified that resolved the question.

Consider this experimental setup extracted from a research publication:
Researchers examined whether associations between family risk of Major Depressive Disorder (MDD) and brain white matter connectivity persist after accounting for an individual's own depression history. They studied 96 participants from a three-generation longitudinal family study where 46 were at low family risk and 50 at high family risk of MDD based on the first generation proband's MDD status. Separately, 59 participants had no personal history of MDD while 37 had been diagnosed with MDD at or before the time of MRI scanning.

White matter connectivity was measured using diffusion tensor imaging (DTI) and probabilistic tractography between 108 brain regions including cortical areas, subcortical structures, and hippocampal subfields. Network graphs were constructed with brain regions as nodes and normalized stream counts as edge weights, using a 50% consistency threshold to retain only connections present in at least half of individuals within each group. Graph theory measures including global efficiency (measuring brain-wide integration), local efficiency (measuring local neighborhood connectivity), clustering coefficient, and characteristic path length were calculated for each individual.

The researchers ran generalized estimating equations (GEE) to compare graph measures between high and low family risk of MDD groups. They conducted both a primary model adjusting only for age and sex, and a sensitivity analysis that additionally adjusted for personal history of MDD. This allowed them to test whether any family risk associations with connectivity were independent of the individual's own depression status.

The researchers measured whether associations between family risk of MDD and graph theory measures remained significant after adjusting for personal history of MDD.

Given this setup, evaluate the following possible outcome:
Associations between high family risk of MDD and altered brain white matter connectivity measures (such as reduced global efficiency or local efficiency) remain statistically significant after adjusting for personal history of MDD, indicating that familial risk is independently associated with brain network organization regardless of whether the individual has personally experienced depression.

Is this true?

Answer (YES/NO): YES